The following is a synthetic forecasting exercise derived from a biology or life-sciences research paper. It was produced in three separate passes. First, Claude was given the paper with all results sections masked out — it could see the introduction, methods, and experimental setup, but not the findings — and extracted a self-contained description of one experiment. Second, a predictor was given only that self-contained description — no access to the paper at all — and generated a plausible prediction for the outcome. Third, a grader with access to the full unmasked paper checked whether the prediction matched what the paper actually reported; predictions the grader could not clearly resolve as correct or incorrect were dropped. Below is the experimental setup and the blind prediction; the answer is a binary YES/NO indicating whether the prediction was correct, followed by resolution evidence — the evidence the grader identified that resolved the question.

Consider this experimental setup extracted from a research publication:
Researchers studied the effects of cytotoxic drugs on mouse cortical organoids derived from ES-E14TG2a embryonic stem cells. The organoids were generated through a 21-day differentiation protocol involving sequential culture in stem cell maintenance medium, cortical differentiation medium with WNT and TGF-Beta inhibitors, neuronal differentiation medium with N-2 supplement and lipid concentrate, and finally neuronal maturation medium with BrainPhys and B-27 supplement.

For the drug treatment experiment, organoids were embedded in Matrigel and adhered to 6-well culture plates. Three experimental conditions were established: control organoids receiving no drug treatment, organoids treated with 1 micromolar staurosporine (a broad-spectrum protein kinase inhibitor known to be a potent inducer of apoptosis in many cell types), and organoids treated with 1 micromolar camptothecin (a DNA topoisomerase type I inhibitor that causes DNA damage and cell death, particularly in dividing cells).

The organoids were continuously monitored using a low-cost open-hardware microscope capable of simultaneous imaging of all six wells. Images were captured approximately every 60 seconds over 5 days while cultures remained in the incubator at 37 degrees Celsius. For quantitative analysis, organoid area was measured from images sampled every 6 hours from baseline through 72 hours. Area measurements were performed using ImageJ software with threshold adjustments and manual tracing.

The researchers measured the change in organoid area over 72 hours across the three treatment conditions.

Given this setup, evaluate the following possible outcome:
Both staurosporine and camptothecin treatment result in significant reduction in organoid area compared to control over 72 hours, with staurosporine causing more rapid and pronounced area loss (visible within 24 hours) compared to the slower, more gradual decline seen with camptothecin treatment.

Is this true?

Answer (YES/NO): NO